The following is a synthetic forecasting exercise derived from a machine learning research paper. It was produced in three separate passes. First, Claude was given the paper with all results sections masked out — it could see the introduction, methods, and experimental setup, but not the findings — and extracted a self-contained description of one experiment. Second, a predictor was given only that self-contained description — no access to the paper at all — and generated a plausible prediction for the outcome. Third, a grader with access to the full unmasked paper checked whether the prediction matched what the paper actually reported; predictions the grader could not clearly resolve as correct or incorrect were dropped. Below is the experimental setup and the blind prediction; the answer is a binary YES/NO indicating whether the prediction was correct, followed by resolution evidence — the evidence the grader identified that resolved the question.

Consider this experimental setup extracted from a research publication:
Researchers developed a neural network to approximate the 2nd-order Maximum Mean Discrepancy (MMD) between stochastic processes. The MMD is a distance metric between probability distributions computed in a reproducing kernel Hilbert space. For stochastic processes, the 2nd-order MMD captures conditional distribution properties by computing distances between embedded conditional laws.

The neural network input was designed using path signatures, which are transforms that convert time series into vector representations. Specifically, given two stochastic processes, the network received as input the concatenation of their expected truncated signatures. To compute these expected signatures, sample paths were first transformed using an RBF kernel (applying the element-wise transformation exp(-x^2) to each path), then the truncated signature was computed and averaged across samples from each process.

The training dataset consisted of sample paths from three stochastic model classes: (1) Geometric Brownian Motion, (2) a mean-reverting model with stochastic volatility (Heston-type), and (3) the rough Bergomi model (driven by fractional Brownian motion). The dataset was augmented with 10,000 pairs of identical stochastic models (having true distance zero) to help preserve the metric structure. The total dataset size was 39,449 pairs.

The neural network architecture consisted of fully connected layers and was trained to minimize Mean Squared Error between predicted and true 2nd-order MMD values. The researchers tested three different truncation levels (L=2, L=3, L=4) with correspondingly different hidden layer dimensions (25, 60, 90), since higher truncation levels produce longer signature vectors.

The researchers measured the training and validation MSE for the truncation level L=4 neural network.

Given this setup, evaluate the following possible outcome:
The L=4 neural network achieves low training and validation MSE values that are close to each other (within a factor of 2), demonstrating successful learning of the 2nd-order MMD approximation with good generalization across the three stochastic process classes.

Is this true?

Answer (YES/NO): YES